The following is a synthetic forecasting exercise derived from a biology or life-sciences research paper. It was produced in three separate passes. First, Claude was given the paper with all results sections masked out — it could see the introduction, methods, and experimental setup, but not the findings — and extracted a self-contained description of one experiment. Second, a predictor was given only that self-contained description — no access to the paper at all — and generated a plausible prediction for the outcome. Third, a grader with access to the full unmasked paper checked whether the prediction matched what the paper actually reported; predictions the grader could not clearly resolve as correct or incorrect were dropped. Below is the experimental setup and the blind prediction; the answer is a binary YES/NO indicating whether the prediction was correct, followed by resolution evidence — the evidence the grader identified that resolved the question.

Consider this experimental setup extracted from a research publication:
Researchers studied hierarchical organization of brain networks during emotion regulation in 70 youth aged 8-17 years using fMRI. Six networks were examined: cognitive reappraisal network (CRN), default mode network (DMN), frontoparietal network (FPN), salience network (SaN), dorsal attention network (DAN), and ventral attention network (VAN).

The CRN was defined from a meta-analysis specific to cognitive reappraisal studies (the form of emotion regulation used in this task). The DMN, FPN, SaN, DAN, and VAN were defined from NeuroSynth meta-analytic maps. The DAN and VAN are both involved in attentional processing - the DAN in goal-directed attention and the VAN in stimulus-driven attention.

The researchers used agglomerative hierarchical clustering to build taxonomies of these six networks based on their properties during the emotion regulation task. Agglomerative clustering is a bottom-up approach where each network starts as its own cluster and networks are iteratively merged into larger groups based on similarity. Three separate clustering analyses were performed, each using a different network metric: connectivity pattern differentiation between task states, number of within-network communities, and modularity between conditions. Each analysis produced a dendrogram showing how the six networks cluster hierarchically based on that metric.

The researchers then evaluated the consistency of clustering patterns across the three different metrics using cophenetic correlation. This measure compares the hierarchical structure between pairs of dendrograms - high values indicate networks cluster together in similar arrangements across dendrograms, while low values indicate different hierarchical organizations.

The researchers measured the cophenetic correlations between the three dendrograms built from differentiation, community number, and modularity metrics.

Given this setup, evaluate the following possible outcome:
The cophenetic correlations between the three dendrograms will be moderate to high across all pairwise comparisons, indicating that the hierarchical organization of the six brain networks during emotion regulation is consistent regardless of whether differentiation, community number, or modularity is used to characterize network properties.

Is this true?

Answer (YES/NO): NO